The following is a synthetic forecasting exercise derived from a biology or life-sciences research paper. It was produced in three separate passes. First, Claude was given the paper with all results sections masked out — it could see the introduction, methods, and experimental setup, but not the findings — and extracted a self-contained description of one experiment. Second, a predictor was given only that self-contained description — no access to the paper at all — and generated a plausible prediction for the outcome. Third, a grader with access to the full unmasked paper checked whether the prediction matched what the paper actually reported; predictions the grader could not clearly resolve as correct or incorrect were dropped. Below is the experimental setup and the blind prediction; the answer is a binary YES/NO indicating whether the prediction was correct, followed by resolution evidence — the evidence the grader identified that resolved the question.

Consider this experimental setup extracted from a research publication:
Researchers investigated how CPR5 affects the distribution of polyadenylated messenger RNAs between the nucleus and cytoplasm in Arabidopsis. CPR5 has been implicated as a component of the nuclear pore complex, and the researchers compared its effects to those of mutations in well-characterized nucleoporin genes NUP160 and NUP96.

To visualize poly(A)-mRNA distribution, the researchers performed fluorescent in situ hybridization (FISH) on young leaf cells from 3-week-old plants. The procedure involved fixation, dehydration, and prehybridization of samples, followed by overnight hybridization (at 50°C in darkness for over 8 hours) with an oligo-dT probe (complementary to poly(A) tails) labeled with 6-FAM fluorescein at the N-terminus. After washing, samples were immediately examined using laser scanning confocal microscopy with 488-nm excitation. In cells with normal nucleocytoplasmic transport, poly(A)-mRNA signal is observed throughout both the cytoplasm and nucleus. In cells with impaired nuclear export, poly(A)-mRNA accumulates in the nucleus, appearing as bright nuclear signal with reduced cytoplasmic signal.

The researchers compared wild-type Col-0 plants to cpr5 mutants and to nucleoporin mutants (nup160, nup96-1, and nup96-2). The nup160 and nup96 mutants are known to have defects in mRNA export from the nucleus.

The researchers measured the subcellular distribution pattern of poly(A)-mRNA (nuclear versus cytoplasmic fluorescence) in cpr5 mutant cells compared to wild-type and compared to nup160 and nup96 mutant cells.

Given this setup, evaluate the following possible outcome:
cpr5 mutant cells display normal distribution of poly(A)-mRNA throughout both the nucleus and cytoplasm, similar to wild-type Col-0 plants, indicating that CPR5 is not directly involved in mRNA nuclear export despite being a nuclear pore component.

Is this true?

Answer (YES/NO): NO